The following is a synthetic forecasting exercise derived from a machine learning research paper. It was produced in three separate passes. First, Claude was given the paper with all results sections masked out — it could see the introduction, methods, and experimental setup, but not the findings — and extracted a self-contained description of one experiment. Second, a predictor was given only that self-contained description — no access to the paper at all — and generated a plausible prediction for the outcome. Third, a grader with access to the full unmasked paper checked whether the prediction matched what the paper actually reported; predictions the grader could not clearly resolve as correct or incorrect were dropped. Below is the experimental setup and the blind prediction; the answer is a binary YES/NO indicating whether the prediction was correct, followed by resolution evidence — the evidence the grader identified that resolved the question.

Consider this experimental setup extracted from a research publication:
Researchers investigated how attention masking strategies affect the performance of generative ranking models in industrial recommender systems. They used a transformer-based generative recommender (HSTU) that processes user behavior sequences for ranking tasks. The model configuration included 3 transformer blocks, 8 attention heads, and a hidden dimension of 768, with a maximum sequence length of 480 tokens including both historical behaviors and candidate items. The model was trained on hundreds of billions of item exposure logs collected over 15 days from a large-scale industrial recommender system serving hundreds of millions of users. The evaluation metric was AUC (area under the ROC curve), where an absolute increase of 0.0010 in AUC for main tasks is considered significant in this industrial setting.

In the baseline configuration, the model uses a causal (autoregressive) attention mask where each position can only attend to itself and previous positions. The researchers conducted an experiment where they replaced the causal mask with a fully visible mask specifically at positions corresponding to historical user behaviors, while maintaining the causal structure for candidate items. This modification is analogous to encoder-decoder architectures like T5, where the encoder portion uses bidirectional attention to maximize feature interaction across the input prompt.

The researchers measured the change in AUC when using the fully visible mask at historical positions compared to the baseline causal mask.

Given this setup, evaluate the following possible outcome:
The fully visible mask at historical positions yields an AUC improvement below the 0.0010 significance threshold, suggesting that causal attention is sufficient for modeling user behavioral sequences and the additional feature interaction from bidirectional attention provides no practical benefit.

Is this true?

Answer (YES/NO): NO